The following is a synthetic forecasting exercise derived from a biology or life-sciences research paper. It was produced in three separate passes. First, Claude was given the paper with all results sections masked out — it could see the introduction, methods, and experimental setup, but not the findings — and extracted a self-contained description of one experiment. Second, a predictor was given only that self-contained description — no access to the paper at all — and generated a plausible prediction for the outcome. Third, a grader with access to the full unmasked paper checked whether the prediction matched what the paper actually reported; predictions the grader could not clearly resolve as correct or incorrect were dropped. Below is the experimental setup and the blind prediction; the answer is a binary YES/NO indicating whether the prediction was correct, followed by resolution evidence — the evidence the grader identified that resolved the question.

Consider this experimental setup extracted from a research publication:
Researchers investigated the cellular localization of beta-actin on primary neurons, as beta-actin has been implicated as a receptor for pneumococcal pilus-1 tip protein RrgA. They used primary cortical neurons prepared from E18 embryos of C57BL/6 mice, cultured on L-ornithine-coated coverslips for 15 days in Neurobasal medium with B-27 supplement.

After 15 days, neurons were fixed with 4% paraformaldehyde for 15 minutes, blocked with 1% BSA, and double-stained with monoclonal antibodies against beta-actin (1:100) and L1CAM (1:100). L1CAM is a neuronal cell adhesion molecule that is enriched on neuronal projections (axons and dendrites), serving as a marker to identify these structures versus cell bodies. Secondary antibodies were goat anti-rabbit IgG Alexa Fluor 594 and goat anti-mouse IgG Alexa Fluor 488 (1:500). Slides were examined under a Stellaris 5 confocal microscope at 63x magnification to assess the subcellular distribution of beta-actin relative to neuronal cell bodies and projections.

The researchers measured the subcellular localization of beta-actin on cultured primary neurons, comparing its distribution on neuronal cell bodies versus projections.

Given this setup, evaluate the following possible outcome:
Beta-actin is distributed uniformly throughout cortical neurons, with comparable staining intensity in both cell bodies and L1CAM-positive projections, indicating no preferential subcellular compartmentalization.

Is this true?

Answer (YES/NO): NO